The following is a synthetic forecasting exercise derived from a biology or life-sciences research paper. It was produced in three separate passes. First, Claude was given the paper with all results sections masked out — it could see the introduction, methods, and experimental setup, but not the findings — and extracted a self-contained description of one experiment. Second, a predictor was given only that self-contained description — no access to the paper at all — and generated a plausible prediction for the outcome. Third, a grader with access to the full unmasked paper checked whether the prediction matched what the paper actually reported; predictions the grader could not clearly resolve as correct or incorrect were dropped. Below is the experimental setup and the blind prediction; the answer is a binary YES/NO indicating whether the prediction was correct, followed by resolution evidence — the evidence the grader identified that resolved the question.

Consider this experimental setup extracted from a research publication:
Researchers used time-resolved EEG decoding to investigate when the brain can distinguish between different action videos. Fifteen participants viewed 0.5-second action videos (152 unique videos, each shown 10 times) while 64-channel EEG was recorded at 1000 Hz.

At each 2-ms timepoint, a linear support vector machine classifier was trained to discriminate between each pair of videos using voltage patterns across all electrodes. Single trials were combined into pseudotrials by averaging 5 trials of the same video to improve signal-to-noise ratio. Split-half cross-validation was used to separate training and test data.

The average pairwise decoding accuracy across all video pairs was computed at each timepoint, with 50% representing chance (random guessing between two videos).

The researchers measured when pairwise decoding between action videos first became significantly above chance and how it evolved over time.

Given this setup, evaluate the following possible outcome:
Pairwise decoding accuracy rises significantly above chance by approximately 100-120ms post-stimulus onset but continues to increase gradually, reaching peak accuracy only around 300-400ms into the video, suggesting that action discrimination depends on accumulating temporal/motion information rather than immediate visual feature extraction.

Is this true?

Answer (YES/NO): NO